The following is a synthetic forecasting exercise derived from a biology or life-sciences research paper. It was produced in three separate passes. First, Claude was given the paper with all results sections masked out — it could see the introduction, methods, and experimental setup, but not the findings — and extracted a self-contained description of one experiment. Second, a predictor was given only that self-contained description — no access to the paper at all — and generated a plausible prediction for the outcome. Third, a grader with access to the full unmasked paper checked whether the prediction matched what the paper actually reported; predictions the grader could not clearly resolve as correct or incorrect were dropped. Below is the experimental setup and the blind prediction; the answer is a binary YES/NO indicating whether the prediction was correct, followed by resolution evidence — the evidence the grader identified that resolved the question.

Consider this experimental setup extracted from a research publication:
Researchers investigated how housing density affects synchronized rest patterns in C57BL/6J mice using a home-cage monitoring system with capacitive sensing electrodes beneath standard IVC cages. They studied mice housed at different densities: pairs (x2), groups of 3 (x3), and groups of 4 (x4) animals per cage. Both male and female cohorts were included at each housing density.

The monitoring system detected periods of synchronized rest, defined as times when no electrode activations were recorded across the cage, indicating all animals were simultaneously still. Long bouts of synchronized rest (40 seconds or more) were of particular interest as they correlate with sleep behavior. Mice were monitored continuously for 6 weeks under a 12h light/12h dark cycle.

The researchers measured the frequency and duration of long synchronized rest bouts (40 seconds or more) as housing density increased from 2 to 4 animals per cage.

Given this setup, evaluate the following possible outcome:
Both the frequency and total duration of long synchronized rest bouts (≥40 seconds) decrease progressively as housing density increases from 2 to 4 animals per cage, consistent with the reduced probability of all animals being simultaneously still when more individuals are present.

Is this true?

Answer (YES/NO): YES